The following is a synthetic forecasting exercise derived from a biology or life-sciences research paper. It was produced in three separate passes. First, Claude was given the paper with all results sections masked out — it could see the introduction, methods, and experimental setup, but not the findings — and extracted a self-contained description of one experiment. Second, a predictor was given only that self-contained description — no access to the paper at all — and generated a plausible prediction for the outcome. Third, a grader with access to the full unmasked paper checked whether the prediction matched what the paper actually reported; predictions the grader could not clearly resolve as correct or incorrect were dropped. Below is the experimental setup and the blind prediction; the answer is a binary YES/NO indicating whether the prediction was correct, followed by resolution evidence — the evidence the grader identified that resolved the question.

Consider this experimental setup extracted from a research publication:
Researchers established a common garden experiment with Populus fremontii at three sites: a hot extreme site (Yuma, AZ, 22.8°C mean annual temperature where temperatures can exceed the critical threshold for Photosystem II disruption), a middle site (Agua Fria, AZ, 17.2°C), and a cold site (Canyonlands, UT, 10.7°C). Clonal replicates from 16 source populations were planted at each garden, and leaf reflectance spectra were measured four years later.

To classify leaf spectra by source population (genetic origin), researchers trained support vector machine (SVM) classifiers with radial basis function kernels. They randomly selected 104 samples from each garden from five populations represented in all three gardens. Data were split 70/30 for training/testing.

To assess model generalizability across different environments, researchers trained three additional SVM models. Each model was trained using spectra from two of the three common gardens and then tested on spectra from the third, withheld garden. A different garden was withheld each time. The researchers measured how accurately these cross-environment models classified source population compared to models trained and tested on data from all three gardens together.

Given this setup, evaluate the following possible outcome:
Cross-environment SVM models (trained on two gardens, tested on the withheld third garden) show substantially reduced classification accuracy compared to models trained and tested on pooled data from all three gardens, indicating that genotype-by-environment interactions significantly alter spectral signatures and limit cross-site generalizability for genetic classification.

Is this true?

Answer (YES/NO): YES